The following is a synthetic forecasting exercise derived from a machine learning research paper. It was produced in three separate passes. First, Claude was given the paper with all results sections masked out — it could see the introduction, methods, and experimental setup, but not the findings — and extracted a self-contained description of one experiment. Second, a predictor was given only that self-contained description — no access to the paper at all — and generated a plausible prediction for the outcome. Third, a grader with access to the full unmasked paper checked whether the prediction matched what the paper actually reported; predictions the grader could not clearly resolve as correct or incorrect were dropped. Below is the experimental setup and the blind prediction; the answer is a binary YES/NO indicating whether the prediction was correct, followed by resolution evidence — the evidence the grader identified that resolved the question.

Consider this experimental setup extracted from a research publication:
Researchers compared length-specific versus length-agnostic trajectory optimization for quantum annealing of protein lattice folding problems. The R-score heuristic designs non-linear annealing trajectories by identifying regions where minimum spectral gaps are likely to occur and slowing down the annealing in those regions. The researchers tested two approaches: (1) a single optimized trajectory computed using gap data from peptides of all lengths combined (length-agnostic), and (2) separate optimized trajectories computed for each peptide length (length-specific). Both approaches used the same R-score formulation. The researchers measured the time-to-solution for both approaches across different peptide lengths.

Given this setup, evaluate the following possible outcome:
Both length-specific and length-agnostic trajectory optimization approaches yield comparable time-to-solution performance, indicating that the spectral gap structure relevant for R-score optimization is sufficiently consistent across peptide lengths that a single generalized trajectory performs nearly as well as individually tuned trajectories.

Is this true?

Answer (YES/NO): NO